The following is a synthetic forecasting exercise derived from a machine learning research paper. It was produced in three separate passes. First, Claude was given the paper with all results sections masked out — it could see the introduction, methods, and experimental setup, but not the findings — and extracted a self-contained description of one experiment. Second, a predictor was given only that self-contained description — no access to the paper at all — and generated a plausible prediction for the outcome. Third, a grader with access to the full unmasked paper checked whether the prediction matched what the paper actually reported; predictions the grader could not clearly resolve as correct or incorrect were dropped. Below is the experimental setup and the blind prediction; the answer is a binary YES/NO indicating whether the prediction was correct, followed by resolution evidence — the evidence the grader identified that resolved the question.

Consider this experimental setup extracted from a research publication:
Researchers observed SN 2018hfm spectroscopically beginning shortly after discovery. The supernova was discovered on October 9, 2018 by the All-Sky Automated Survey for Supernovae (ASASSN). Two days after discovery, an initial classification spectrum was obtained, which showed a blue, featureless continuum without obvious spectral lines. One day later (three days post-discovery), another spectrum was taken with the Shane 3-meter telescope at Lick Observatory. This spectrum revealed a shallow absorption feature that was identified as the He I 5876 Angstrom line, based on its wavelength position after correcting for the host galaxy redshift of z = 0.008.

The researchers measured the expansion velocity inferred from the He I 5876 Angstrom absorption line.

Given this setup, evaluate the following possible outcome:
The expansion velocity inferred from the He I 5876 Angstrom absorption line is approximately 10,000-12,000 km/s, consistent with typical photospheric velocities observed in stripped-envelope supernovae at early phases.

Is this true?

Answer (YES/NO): NO